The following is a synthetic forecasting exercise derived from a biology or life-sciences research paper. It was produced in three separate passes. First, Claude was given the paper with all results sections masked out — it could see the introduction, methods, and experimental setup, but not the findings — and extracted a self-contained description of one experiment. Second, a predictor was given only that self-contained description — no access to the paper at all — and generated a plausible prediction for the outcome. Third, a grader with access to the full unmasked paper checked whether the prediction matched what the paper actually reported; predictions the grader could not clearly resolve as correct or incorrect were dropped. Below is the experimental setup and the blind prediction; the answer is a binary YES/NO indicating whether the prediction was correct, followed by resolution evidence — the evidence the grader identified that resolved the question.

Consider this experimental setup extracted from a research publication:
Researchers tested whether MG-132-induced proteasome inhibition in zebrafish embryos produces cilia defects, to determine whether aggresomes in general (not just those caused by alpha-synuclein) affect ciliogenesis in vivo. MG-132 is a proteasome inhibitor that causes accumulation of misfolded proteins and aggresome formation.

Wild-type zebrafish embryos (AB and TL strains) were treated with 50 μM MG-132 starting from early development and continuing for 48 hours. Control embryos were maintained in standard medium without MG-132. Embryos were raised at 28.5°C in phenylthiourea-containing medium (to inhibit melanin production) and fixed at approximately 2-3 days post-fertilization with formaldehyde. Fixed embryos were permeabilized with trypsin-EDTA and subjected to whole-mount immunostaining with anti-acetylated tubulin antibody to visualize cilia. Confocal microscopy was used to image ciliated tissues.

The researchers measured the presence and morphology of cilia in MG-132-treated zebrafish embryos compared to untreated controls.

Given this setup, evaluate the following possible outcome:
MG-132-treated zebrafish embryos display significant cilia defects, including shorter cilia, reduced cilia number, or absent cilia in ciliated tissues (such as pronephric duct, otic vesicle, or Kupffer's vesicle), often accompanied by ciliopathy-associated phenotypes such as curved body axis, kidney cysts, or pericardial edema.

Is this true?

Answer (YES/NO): NO